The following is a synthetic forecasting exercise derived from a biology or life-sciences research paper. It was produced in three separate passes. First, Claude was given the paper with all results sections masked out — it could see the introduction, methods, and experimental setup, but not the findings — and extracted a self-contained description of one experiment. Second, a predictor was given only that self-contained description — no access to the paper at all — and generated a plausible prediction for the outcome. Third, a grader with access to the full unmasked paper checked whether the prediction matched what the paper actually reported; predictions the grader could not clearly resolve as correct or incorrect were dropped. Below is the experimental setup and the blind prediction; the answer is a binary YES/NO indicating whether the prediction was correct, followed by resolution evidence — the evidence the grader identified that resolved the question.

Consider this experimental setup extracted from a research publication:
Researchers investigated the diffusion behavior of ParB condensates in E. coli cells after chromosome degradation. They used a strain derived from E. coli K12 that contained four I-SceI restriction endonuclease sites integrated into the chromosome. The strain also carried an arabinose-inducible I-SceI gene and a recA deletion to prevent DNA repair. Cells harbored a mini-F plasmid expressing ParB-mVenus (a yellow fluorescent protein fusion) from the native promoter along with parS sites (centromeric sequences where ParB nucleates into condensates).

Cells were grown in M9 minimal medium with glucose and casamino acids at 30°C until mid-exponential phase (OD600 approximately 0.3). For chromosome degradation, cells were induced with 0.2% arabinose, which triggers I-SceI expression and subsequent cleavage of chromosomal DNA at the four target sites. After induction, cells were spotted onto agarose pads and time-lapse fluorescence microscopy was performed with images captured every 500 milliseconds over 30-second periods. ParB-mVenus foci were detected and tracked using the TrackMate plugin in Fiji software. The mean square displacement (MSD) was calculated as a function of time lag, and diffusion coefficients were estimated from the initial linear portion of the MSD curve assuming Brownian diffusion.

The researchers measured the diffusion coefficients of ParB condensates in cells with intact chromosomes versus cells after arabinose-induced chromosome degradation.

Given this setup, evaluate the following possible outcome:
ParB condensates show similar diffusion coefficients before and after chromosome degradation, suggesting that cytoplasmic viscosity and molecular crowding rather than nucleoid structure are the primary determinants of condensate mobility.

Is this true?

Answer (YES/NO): NO